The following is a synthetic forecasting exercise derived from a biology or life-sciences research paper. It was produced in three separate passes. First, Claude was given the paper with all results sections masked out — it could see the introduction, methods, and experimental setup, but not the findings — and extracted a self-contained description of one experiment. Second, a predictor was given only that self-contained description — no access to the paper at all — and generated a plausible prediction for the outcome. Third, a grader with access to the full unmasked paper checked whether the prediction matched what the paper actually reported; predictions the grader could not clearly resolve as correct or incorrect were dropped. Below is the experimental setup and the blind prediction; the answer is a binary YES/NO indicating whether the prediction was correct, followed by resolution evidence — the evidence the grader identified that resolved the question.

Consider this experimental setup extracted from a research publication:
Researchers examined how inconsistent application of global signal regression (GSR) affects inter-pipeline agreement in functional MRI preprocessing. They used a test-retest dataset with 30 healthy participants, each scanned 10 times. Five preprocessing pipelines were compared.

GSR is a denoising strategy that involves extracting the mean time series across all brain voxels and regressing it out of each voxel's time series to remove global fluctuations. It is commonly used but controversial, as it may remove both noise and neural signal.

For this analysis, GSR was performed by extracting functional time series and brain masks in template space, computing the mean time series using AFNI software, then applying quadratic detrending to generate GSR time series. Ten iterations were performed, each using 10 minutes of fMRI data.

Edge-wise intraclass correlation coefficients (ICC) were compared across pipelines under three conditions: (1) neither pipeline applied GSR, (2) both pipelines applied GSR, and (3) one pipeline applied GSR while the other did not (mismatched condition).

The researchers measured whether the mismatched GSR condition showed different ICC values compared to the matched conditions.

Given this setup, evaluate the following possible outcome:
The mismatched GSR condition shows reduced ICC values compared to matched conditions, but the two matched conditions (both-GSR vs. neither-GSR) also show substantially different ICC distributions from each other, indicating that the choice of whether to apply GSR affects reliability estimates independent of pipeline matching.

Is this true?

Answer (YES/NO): NO